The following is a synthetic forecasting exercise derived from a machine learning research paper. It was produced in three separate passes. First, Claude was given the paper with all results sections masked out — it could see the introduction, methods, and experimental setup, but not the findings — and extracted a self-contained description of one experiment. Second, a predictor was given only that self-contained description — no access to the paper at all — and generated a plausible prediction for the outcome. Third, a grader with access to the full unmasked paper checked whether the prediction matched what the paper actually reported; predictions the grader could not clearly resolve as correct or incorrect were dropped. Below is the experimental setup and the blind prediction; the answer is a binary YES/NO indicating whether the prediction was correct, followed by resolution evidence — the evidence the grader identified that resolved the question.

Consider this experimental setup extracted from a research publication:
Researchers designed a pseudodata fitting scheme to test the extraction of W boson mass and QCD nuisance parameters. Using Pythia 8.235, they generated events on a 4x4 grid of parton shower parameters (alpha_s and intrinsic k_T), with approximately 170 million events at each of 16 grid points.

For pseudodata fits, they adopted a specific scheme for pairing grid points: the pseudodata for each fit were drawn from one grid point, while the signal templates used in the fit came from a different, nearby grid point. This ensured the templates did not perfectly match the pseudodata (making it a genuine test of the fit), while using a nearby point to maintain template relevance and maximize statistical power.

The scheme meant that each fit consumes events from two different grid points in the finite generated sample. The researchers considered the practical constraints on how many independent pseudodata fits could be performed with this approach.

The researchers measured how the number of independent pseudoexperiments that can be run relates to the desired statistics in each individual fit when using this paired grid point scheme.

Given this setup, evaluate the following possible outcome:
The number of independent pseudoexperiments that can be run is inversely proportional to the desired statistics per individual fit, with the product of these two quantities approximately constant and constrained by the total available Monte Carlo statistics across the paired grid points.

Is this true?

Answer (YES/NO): YES